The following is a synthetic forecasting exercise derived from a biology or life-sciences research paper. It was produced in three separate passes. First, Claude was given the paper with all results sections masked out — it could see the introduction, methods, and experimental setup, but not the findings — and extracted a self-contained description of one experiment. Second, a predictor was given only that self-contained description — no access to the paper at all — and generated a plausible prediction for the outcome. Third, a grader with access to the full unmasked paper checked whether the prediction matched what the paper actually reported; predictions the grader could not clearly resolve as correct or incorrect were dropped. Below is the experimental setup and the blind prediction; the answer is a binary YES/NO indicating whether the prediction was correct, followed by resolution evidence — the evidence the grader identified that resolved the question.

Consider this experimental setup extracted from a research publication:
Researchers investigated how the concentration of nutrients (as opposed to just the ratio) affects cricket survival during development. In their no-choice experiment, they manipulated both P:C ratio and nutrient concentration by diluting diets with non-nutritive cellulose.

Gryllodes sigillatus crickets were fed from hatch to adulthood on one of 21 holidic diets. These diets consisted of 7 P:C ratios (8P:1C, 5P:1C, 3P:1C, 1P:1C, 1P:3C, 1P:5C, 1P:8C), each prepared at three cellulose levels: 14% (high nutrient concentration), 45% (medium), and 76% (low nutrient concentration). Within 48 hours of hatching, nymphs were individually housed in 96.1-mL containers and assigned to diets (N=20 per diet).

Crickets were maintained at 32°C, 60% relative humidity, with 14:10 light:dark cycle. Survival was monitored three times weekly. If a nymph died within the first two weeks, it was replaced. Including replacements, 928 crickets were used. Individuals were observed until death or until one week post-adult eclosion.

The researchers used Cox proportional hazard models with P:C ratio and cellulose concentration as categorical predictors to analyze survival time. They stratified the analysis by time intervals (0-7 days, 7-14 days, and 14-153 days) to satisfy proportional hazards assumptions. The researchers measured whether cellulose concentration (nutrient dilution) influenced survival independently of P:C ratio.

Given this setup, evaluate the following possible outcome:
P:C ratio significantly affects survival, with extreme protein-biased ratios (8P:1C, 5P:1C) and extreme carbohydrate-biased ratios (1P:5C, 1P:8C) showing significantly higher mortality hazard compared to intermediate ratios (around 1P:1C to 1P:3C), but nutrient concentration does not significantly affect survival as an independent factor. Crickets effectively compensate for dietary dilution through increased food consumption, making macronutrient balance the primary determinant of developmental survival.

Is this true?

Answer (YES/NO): NO